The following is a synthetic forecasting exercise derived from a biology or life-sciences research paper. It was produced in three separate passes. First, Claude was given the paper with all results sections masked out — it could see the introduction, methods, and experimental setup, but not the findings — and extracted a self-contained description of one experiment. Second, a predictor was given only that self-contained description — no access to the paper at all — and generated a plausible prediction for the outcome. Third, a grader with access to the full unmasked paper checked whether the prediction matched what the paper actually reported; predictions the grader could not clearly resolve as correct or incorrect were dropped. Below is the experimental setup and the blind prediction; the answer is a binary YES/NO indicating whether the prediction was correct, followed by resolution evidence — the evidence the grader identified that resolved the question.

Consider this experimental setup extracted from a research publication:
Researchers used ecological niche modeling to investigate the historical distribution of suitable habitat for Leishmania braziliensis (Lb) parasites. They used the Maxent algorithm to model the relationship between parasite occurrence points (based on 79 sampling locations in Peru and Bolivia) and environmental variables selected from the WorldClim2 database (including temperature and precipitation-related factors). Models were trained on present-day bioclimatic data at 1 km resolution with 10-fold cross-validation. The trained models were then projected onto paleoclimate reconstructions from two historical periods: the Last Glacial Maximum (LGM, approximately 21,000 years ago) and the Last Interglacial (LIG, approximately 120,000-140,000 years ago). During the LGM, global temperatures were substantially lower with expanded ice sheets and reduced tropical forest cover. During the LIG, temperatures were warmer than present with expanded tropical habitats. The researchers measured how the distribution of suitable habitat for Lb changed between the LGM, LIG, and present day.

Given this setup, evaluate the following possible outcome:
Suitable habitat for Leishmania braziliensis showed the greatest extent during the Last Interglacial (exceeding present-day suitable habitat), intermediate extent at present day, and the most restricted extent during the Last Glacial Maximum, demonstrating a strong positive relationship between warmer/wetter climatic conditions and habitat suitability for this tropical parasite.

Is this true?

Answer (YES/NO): NO